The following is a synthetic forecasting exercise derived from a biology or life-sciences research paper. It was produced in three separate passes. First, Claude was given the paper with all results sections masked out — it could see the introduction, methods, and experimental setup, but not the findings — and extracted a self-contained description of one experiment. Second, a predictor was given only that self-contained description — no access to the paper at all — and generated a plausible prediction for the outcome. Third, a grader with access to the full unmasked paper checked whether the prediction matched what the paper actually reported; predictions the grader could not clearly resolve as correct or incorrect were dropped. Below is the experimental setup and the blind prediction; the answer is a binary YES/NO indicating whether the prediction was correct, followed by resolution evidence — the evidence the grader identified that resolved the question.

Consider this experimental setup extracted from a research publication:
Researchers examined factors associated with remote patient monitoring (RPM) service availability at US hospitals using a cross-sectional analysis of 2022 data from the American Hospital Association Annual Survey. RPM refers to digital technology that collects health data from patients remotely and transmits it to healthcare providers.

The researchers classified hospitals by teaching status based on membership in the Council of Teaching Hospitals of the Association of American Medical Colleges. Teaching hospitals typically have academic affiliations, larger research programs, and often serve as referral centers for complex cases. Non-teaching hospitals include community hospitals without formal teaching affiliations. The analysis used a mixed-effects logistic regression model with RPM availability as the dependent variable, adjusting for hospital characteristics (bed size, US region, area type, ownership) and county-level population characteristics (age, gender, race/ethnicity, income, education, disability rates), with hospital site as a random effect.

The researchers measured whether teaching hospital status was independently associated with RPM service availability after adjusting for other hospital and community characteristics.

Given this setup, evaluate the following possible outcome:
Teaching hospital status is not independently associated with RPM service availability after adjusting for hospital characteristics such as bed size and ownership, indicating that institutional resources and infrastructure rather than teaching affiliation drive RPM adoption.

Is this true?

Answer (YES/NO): NO